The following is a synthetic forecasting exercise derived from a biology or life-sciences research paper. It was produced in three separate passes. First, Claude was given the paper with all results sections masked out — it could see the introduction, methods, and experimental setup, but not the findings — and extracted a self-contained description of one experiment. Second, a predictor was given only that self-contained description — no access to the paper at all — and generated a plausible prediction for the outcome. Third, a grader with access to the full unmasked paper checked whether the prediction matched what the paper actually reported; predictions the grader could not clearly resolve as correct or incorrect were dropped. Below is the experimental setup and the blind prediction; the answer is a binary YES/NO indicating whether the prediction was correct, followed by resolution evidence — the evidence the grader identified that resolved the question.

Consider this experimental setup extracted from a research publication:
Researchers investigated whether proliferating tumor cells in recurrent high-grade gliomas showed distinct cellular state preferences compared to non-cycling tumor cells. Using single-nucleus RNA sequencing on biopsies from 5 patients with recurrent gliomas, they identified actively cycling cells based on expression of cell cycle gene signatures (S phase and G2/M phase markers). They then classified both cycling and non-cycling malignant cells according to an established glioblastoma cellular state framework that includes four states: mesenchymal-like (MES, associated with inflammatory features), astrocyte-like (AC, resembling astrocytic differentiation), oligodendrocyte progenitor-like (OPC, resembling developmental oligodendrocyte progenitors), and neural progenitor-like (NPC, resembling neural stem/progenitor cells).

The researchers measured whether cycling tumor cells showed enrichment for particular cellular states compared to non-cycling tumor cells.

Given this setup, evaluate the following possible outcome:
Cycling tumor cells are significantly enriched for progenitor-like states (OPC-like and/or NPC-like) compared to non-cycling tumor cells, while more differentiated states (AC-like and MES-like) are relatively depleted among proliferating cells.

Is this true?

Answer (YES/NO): YES